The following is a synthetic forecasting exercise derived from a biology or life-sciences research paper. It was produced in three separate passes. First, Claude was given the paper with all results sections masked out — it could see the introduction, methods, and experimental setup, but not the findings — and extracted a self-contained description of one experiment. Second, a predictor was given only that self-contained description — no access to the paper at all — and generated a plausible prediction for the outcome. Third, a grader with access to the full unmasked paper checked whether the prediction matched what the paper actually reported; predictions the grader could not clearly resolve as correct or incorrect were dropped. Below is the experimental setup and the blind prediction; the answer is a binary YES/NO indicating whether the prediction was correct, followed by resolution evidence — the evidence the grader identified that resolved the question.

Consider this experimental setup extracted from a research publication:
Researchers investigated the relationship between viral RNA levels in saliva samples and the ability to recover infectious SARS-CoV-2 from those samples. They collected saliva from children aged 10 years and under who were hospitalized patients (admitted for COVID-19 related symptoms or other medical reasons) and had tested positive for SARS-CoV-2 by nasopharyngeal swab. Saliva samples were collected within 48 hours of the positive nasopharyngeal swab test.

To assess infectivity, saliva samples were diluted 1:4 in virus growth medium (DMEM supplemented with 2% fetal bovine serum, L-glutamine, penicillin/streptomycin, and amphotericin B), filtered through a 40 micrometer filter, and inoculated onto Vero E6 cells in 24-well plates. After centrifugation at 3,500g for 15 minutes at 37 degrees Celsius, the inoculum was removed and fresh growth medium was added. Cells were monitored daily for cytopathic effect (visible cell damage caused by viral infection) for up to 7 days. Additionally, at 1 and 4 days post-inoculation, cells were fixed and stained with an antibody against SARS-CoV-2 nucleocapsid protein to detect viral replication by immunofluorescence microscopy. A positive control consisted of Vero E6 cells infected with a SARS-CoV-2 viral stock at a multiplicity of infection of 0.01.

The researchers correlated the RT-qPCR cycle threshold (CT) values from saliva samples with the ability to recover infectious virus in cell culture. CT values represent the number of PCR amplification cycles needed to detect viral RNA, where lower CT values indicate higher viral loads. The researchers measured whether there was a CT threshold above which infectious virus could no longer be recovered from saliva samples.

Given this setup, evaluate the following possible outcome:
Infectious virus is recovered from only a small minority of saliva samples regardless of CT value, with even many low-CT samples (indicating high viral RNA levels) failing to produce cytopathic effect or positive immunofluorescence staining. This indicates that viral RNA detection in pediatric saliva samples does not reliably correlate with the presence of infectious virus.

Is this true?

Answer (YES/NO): NO